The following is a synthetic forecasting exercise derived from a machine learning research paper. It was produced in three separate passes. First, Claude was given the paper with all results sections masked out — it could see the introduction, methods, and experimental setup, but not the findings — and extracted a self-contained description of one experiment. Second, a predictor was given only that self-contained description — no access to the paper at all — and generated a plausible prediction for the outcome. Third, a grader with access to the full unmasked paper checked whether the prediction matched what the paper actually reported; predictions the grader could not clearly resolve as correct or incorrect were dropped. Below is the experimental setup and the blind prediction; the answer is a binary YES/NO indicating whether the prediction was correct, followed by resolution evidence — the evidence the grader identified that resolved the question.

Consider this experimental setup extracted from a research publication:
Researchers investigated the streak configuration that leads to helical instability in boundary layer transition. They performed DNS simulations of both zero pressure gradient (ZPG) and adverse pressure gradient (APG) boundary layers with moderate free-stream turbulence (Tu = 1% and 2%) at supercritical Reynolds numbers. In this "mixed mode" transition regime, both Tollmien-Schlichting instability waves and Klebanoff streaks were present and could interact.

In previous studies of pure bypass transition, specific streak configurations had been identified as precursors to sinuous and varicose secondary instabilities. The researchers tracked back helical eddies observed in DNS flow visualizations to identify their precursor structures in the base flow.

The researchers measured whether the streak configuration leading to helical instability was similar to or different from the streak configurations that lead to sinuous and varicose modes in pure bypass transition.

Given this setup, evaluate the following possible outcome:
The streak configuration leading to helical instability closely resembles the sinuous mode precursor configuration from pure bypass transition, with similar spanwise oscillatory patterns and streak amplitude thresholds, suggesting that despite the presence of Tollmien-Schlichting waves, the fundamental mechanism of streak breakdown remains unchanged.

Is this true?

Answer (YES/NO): NO